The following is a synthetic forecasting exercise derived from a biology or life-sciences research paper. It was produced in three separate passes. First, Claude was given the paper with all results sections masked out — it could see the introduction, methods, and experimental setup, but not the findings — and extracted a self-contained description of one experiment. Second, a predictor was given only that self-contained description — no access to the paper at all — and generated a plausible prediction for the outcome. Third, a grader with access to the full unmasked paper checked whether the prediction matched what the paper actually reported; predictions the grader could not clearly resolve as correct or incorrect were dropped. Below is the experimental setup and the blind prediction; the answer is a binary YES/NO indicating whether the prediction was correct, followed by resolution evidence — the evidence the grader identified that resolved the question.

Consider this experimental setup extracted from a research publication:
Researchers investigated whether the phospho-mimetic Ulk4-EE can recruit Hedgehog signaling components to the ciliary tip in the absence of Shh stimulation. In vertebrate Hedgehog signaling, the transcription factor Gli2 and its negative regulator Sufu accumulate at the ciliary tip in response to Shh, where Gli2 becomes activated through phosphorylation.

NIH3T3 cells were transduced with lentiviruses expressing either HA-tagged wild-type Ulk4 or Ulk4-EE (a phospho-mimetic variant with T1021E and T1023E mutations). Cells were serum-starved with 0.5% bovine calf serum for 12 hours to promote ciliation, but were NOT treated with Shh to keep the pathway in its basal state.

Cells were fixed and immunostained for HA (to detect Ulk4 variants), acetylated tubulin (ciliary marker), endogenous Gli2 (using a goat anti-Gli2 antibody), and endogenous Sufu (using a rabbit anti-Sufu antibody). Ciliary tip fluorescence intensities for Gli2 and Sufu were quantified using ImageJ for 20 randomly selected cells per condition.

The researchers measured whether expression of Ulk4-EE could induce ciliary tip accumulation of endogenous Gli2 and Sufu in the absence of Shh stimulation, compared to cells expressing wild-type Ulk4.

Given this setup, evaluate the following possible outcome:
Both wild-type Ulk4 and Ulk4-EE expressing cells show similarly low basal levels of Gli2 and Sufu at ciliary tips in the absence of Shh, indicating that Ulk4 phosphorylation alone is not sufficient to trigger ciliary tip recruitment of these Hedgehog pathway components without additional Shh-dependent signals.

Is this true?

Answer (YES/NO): NO